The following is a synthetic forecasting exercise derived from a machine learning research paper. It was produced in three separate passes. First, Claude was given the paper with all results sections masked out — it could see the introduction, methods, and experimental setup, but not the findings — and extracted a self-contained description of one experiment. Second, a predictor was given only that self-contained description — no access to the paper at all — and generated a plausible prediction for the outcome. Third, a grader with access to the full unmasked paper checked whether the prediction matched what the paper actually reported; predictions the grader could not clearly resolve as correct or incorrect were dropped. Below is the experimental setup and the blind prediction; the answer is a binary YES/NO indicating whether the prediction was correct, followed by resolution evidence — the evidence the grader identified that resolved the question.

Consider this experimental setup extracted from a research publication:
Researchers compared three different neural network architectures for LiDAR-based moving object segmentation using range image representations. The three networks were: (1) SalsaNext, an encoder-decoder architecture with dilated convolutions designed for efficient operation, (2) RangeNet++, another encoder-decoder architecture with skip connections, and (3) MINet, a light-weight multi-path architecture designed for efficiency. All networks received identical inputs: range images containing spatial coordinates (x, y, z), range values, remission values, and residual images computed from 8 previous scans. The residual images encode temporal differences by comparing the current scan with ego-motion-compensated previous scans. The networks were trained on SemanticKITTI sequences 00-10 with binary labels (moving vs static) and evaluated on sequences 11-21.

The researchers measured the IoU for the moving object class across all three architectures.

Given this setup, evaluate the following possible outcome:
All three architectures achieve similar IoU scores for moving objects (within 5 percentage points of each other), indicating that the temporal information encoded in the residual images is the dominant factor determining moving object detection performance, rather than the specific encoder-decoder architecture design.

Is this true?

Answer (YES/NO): NO